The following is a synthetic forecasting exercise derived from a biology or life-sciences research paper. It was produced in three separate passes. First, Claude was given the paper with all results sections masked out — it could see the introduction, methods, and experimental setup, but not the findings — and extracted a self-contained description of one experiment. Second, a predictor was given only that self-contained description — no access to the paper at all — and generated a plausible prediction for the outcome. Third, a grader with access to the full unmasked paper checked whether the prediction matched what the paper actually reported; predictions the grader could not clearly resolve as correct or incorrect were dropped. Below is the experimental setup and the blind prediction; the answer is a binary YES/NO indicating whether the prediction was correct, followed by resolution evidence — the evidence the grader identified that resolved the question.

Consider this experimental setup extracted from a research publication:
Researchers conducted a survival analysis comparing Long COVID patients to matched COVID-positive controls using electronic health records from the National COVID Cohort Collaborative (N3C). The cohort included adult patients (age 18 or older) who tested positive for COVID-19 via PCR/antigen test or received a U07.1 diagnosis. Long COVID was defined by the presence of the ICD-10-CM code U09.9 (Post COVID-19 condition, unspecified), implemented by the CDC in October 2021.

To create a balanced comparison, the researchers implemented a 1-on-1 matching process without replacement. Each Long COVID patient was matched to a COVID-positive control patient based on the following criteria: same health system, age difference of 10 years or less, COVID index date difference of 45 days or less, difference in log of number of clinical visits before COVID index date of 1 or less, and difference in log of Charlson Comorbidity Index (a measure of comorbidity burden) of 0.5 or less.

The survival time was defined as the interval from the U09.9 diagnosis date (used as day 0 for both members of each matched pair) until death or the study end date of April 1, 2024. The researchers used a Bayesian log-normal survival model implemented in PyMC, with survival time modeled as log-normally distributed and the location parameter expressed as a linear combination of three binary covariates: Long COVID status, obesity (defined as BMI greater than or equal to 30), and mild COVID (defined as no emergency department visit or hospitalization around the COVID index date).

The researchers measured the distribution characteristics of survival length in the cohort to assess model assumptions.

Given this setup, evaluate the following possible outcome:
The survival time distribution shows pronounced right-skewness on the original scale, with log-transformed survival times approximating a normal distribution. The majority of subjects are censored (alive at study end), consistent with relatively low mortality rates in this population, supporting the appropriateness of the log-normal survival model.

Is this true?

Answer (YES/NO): NO